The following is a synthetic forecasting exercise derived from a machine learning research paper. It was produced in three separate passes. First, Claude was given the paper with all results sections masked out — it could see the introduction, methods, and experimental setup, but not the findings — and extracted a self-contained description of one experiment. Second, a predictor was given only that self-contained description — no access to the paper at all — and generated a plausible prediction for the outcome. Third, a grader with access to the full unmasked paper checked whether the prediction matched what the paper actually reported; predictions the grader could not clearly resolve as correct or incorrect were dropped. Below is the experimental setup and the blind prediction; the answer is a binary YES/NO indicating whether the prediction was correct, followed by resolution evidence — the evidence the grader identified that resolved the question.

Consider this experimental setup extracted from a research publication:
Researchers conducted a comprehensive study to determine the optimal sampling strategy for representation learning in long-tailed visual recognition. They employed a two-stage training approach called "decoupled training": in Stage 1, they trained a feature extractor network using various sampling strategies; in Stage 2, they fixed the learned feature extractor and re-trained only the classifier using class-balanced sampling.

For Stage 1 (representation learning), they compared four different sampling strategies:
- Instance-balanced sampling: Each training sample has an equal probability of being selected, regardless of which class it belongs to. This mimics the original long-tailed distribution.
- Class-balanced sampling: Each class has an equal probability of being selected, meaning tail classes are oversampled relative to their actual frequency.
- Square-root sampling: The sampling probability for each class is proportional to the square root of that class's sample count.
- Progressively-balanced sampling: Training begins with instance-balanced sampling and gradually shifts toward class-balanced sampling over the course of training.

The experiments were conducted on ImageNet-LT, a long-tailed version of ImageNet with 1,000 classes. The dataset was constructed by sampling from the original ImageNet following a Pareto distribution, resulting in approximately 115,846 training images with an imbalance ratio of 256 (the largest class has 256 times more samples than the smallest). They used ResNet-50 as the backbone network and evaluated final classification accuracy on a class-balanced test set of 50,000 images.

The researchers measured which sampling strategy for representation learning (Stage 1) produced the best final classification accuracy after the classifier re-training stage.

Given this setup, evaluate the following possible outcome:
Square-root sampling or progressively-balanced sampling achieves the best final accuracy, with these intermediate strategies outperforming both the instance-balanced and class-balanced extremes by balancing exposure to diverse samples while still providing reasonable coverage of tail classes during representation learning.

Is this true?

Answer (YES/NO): NO